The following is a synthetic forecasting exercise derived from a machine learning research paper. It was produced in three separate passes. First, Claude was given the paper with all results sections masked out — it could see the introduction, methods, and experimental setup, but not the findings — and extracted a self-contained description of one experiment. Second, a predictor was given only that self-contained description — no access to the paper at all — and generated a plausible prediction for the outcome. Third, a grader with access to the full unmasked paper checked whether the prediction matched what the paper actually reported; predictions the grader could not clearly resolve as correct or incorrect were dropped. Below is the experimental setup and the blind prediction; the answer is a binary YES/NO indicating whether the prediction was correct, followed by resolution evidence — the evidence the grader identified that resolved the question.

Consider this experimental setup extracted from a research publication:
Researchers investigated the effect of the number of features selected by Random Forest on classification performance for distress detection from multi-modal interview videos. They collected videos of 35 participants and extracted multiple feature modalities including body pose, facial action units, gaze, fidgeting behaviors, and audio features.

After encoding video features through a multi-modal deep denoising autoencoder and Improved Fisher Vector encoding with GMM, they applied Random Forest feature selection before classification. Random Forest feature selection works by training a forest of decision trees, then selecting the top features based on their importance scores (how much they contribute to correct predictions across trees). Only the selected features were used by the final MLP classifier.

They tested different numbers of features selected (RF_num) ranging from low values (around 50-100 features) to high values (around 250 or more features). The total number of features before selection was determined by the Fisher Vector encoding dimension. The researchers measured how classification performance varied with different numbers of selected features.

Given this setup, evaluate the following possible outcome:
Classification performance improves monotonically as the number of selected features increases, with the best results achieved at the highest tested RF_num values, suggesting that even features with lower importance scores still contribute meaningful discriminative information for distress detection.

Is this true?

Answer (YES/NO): NO